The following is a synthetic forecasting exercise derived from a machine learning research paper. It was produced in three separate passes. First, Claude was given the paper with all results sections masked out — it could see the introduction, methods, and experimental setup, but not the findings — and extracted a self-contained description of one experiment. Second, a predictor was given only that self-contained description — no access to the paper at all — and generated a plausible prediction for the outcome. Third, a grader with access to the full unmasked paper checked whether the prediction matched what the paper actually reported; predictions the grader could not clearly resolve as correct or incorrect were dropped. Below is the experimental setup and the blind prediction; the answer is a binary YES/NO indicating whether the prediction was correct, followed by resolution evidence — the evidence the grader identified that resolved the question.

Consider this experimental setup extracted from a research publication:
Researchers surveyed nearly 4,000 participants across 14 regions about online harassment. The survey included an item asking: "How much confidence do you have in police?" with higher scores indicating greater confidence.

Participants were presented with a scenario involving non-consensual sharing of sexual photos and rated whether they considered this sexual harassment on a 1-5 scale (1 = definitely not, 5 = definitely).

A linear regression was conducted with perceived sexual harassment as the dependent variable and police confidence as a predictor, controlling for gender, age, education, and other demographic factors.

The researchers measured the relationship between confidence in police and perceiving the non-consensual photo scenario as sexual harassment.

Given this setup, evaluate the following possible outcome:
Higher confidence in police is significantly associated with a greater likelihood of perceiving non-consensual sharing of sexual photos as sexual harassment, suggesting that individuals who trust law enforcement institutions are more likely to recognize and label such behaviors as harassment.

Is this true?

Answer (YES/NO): NO